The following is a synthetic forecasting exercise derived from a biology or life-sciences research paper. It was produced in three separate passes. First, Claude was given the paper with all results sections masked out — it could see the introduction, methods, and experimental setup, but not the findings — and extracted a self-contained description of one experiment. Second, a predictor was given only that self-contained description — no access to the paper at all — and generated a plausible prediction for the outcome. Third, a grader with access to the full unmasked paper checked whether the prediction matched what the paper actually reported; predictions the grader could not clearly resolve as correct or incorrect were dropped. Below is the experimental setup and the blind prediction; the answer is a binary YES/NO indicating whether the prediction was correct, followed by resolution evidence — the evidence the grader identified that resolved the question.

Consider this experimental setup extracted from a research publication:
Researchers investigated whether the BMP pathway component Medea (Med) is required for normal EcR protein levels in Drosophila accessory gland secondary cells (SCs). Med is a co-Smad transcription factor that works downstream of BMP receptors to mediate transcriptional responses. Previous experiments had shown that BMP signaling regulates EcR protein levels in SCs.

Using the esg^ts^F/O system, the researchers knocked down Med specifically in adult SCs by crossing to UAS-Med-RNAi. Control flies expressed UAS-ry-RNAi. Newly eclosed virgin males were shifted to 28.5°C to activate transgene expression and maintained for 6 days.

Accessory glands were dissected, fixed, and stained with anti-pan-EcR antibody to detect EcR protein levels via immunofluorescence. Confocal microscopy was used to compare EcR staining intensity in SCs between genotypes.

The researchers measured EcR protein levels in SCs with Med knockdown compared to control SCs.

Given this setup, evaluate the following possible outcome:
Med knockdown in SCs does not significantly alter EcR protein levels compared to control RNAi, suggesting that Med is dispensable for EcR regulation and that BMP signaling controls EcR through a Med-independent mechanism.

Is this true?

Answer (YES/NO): NO